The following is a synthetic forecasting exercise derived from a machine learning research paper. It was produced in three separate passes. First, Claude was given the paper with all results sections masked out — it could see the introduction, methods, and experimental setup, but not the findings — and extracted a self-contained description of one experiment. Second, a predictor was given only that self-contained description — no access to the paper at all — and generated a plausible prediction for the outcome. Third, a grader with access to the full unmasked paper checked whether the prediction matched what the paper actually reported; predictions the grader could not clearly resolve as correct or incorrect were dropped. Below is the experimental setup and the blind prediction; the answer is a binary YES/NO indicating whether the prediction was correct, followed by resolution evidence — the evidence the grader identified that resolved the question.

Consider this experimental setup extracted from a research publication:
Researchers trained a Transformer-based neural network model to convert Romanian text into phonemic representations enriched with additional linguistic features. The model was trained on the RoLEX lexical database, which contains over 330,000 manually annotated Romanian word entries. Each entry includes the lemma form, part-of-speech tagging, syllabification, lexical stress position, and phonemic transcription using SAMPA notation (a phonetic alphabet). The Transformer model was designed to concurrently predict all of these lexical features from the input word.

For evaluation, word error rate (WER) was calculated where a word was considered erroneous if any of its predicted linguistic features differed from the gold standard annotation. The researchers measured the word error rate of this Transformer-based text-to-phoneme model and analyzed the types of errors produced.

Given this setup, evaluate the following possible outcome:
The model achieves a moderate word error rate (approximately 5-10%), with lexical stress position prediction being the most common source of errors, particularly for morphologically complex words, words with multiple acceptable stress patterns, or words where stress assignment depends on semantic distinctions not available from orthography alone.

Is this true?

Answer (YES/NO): NO